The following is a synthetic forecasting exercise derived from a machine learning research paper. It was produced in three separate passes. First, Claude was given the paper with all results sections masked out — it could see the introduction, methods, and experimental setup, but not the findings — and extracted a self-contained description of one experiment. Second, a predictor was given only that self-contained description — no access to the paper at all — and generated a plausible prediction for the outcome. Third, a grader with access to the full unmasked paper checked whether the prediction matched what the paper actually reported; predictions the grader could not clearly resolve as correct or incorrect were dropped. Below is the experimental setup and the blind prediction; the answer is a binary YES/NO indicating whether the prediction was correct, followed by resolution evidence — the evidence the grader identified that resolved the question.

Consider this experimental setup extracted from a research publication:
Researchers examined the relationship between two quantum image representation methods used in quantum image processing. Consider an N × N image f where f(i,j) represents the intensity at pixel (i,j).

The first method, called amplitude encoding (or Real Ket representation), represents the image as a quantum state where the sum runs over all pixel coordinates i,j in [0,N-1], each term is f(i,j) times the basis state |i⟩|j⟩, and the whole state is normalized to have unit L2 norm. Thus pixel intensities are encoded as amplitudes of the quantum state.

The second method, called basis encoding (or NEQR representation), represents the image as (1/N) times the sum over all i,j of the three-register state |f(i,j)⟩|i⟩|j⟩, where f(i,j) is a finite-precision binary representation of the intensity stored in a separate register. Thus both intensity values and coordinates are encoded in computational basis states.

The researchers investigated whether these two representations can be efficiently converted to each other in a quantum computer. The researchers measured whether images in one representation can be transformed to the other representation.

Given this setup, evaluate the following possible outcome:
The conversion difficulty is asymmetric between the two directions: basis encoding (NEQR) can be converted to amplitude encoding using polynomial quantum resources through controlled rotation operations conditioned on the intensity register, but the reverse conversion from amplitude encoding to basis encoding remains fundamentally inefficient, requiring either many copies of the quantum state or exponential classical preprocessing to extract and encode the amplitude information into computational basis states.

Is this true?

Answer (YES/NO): NO